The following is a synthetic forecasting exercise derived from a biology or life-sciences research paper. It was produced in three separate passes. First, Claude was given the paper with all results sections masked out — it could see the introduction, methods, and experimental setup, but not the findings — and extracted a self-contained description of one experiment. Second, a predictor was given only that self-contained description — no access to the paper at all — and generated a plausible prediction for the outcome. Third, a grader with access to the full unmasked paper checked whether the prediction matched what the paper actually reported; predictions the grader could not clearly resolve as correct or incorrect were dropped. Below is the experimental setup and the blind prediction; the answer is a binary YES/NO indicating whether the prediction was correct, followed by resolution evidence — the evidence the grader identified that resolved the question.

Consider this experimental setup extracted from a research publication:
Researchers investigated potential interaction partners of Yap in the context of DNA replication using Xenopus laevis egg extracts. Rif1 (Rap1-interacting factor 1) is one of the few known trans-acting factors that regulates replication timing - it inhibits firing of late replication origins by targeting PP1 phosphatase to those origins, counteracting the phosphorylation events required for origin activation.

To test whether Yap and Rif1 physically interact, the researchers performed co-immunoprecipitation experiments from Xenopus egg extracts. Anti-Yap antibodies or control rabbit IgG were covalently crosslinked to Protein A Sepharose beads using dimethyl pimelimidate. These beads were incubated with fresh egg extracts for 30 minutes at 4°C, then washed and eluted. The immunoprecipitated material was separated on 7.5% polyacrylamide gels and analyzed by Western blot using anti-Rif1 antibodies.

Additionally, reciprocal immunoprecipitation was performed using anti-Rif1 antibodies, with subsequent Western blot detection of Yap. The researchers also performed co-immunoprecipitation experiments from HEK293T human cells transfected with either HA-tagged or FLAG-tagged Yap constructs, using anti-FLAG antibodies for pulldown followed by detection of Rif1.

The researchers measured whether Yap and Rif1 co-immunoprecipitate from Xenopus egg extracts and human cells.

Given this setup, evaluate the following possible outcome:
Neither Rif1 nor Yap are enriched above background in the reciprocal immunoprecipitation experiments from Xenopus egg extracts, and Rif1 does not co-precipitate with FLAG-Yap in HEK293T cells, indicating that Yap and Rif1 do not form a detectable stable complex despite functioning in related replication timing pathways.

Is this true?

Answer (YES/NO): NO